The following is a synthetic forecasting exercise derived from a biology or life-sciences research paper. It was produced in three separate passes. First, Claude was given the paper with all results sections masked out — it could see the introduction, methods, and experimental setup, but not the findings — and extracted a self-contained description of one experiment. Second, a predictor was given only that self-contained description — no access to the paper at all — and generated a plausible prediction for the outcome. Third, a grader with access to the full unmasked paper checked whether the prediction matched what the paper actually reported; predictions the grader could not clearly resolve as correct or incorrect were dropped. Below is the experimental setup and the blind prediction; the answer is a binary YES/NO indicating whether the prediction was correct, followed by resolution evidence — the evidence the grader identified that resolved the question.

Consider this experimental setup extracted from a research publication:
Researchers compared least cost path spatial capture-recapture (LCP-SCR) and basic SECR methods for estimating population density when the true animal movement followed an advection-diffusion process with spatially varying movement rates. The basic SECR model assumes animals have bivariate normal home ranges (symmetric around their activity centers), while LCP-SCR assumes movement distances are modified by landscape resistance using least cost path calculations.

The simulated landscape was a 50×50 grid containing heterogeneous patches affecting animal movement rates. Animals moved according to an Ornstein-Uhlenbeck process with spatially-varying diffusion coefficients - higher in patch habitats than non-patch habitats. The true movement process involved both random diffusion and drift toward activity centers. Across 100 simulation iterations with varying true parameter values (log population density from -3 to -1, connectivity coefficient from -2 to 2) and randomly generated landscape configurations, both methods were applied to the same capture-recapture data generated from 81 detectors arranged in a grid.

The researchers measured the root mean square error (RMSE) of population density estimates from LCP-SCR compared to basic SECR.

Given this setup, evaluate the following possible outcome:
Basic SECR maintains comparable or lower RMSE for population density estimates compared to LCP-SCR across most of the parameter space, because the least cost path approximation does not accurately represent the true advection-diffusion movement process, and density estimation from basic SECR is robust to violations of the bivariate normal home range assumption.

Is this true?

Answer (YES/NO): YES